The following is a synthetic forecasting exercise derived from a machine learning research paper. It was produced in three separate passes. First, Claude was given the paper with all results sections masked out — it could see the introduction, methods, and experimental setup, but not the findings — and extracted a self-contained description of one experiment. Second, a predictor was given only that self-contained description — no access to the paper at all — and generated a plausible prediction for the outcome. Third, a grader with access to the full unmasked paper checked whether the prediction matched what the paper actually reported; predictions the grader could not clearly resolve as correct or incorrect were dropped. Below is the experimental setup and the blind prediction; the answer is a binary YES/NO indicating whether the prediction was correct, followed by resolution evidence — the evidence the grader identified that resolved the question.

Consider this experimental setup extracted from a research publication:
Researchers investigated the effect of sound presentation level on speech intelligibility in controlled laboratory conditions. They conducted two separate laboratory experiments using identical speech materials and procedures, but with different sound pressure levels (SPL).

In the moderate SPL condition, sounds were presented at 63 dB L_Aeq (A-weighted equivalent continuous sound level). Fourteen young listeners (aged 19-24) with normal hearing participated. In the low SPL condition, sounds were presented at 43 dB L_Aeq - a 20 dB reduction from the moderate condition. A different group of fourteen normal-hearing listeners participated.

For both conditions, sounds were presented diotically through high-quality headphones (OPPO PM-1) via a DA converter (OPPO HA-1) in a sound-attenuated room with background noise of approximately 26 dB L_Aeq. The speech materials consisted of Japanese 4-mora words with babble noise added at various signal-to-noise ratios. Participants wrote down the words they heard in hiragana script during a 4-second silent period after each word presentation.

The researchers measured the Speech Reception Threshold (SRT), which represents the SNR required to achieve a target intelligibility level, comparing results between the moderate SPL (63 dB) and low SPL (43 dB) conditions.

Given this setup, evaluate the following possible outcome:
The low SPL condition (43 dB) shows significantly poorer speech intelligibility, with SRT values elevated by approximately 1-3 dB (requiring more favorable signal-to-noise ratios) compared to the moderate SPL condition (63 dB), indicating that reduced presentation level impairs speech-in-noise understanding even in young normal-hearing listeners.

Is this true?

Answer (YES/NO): NO